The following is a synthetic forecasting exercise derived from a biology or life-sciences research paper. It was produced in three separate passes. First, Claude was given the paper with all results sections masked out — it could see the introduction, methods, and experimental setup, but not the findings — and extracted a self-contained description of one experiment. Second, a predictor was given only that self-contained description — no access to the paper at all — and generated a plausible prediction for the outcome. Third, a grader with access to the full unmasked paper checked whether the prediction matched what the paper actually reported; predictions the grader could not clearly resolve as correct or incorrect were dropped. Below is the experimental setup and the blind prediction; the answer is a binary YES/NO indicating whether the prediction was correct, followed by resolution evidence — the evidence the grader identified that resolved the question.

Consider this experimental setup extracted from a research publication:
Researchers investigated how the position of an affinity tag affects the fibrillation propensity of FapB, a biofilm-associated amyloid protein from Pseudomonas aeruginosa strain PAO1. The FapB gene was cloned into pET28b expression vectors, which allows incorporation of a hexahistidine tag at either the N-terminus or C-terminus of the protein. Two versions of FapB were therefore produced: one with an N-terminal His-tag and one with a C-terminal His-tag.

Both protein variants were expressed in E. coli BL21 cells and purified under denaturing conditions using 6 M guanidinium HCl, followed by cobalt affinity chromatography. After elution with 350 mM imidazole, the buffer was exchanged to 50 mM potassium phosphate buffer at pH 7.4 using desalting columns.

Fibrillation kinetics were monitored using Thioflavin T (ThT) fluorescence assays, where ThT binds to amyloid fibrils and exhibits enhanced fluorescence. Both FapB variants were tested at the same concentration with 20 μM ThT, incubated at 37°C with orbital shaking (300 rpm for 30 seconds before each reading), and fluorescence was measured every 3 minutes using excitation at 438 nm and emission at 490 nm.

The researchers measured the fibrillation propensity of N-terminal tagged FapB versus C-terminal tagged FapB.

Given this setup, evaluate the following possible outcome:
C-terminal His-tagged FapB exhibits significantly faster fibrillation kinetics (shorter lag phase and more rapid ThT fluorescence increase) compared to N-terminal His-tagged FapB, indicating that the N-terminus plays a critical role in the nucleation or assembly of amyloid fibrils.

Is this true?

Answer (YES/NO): NO